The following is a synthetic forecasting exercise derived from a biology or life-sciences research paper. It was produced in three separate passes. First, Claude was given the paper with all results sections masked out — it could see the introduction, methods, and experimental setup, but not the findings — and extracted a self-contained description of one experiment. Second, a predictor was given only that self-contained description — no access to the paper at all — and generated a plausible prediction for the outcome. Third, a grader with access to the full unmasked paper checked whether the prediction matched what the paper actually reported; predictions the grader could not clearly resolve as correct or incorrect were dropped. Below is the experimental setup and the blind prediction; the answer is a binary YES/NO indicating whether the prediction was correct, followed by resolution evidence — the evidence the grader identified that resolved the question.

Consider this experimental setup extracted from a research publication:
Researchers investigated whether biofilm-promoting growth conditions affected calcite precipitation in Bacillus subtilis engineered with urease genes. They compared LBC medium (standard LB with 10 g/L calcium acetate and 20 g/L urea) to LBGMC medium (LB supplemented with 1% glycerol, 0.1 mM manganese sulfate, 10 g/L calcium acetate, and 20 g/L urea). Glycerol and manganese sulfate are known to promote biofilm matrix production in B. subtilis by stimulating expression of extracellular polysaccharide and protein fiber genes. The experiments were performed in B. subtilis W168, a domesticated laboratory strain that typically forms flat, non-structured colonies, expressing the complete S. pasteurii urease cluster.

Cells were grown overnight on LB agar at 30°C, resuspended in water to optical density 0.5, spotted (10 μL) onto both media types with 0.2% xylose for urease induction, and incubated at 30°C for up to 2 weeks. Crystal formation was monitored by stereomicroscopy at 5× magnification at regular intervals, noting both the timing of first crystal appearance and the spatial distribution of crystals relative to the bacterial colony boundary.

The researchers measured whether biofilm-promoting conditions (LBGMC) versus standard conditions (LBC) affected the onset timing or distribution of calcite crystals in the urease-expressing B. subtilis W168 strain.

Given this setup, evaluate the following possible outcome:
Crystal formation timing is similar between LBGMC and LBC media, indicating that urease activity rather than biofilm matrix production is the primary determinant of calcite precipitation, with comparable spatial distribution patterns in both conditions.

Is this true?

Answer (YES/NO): NO